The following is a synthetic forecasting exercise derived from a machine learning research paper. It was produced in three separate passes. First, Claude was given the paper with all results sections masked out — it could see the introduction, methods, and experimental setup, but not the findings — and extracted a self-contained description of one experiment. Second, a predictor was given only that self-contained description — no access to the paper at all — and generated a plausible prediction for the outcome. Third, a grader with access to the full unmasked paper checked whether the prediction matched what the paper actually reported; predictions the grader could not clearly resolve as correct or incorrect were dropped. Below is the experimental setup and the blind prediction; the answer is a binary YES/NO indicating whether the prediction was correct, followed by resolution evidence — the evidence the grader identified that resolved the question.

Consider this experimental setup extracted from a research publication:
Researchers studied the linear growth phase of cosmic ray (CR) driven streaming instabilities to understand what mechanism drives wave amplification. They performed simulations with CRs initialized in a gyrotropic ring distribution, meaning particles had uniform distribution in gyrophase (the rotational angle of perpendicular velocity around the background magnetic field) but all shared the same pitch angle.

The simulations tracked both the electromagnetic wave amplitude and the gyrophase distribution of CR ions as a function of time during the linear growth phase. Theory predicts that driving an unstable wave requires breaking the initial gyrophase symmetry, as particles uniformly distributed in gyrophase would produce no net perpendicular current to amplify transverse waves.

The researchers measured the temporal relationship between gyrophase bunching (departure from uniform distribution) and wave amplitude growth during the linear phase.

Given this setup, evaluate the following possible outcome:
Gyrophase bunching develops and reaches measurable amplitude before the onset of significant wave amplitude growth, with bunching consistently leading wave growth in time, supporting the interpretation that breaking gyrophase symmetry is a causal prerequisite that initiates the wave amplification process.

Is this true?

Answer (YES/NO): NO